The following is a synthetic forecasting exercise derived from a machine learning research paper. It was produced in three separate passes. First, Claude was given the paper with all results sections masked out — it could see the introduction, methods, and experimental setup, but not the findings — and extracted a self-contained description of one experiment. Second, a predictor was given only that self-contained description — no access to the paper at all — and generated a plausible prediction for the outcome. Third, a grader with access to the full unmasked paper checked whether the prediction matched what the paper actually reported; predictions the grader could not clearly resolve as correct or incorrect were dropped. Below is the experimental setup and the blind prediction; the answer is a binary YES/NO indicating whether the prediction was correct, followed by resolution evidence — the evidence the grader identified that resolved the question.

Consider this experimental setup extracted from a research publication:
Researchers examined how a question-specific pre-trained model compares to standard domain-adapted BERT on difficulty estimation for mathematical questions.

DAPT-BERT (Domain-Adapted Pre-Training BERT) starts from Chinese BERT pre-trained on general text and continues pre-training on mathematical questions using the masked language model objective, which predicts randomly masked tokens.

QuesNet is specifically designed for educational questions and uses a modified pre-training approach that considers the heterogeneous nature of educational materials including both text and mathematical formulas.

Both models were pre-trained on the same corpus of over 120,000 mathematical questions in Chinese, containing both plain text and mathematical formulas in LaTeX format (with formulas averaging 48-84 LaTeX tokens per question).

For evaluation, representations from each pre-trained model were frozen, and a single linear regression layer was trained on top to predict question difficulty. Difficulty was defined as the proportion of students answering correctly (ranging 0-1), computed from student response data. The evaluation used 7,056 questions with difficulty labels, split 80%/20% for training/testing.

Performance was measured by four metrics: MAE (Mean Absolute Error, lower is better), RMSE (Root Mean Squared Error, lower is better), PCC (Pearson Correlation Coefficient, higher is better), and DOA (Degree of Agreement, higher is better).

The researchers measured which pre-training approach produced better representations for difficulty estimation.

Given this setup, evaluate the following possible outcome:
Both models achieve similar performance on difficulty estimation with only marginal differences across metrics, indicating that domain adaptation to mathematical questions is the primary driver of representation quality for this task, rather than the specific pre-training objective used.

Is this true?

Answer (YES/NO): NO